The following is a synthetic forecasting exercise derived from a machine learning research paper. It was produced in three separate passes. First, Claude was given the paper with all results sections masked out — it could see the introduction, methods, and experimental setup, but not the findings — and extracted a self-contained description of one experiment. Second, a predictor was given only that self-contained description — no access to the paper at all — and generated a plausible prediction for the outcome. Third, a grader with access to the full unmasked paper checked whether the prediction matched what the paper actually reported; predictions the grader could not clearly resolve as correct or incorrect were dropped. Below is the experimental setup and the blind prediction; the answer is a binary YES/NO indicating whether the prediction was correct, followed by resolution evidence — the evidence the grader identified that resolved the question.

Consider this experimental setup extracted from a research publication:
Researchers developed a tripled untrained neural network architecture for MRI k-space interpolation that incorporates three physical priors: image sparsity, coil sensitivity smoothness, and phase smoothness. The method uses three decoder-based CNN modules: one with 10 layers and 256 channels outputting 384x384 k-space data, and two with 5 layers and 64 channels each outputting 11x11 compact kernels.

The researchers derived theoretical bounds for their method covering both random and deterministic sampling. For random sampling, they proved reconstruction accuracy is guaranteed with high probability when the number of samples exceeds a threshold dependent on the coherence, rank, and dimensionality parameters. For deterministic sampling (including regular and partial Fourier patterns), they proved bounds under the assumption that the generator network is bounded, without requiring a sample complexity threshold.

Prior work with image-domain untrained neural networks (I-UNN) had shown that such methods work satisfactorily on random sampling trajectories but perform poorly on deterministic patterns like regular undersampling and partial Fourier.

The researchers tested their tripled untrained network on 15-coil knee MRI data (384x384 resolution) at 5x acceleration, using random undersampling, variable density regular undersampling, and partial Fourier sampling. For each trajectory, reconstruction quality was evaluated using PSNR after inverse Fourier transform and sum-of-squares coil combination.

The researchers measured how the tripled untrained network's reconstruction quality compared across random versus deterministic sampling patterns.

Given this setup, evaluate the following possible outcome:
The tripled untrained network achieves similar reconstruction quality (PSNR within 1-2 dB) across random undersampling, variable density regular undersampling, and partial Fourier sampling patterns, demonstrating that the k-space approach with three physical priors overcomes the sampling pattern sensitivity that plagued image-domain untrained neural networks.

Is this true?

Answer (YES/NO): YES